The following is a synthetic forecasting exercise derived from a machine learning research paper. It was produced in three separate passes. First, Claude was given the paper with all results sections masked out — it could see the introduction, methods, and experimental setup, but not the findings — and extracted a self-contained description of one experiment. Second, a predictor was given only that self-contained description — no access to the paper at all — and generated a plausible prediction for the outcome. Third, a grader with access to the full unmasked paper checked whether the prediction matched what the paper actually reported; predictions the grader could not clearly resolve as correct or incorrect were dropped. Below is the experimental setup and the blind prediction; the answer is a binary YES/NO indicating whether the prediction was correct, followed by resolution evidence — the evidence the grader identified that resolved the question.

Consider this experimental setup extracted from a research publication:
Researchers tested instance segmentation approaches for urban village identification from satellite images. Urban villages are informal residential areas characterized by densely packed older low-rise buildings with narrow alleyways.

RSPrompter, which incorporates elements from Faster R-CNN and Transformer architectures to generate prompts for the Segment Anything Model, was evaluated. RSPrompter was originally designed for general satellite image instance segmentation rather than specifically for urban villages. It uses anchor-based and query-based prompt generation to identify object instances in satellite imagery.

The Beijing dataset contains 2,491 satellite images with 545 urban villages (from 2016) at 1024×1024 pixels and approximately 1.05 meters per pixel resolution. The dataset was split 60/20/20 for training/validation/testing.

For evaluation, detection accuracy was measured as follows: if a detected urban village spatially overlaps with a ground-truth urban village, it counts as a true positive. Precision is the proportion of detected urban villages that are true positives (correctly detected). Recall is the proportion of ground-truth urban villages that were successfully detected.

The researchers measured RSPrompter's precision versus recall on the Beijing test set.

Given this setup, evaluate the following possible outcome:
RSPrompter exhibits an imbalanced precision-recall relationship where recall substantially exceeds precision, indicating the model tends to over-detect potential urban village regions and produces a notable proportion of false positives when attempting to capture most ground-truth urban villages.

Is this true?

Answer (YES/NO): YES